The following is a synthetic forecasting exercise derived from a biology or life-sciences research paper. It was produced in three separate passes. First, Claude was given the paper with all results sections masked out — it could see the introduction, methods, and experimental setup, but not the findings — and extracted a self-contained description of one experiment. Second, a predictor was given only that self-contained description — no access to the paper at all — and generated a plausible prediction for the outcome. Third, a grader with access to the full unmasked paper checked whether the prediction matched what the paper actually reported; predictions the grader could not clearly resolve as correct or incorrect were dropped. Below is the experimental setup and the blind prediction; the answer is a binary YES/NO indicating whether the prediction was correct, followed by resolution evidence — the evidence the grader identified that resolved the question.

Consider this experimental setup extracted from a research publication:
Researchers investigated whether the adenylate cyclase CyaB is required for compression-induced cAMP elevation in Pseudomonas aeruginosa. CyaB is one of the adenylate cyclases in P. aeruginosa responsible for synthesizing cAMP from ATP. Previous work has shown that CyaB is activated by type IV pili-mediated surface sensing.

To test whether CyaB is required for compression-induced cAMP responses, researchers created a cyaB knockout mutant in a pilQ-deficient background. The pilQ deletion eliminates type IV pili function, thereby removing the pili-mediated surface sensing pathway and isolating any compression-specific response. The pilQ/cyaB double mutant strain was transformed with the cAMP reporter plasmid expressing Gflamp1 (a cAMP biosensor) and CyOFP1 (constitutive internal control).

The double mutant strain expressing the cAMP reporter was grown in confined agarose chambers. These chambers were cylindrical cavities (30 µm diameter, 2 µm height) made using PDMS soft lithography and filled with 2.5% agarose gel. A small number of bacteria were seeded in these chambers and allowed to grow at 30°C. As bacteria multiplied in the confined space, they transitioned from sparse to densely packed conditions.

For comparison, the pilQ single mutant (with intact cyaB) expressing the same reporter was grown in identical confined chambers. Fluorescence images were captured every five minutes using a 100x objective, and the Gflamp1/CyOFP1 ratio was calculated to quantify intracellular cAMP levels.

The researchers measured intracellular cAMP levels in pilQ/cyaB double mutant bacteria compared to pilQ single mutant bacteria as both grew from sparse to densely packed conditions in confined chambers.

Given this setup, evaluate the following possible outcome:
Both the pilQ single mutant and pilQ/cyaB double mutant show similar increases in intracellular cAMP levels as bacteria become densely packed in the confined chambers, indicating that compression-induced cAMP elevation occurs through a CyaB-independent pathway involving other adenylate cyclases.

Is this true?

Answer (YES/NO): NO